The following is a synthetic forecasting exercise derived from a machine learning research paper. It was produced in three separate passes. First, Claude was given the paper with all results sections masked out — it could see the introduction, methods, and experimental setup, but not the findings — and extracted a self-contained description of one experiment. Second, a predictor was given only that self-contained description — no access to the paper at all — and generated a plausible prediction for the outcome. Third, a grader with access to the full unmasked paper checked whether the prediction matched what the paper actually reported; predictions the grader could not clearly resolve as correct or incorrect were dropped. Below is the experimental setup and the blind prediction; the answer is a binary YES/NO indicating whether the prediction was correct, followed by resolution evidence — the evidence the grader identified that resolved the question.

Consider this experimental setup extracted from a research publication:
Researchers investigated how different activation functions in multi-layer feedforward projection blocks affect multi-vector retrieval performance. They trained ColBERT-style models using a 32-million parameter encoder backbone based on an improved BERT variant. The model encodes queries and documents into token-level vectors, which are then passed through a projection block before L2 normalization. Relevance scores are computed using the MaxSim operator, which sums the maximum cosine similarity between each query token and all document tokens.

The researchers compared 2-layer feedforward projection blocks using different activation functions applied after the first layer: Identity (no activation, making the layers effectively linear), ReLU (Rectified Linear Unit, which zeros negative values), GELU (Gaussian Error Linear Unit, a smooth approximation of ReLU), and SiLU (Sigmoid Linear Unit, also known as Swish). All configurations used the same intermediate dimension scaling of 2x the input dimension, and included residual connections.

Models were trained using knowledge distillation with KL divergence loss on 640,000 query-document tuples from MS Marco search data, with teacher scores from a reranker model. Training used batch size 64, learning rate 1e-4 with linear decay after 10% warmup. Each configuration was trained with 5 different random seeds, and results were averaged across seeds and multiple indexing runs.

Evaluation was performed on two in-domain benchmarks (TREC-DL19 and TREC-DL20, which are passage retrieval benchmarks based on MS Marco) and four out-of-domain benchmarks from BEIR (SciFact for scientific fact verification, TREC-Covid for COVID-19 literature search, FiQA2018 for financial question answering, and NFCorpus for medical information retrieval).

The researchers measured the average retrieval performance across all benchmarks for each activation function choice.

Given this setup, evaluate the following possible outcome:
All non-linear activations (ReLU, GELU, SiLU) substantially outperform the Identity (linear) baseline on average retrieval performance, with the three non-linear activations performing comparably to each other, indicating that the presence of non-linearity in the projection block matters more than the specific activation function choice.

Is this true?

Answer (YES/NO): NO